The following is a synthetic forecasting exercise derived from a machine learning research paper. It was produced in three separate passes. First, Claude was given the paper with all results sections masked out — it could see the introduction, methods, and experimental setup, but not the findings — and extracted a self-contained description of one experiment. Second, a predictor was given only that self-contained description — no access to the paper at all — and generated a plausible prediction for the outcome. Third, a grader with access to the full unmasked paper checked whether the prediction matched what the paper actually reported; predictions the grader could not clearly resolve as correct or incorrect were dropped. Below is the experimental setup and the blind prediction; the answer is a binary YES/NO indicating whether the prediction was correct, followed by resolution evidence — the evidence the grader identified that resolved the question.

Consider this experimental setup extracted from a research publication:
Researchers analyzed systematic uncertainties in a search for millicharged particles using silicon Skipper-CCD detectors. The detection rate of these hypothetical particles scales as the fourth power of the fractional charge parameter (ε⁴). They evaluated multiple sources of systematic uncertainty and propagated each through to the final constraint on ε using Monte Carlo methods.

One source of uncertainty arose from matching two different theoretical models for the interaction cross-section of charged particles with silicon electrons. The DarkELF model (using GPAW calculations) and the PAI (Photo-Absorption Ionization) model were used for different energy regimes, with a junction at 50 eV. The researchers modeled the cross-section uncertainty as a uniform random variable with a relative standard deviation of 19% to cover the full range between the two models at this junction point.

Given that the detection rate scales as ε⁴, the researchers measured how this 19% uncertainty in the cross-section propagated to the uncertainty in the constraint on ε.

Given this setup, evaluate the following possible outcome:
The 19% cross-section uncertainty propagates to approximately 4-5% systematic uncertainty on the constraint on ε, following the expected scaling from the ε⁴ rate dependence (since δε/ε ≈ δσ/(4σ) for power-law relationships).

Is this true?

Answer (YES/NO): YES